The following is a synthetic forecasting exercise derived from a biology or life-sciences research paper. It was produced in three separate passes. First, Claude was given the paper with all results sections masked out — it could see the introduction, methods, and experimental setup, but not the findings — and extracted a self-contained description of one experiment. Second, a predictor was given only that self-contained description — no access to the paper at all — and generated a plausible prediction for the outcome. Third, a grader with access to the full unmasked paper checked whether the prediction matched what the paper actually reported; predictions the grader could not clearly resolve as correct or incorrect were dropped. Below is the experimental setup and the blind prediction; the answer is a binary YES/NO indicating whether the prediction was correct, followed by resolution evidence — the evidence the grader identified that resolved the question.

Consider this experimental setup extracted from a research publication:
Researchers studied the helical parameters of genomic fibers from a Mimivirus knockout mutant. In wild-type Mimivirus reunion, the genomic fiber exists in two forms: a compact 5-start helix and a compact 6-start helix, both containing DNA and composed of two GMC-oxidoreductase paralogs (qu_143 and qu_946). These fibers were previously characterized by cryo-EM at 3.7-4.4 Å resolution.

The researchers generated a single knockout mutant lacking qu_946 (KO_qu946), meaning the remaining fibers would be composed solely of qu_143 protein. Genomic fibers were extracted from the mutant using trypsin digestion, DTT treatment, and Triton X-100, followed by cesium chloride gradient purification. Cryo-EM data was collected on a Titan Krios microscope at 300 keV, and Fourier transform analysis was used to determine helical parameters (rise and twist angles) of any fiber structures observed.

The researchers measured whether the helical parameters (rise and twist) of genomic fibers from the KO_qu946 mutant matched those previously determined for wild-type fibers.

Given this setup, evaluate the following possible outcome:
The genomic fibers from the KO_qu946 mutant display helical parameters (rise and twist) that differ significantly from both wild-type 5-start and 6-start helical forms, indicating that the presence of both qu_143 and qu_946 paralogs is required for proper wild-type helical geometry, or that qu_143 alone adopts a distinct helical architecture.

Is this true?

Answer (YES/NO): NO